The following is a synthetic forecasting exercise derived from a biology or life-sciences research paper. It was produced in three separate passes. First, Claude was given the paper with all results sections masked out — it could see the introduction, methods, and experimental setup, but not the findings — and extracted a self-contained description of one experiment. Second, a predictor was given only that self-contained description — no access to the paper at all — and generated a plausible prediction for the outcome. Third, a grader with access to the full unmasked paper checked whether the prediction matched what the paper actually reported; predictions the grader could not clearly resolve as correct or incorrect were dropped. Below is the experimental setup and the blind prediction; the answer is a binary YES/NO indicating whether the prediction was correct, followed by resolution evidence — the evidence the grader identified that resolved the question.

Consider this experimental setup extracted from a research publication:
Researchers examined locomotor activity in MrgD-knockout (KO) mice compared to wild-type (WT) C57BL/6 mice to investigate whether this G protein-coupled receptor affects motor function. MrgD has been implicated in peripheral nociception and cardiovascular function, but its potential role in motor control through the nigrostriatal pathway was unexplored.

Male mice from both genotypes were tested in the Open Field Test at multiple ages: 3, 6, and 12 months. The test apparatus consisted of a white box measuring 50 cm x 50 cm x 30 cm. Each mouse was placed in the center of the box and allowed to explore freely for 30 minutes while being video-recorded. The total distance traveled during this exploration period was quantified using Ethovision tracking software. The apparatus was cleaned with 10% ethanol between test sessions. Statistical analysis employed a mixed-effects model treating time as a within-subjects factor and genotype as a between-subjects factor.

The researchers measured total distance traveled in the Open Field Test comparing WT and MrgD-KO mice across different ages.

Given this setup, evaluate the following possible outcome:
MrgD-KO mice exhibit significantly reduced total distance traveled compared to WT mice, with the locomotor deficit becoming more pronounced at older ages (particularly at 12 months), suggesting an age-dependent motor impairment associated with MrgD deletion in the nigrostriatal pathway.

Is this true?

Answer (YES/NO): NO